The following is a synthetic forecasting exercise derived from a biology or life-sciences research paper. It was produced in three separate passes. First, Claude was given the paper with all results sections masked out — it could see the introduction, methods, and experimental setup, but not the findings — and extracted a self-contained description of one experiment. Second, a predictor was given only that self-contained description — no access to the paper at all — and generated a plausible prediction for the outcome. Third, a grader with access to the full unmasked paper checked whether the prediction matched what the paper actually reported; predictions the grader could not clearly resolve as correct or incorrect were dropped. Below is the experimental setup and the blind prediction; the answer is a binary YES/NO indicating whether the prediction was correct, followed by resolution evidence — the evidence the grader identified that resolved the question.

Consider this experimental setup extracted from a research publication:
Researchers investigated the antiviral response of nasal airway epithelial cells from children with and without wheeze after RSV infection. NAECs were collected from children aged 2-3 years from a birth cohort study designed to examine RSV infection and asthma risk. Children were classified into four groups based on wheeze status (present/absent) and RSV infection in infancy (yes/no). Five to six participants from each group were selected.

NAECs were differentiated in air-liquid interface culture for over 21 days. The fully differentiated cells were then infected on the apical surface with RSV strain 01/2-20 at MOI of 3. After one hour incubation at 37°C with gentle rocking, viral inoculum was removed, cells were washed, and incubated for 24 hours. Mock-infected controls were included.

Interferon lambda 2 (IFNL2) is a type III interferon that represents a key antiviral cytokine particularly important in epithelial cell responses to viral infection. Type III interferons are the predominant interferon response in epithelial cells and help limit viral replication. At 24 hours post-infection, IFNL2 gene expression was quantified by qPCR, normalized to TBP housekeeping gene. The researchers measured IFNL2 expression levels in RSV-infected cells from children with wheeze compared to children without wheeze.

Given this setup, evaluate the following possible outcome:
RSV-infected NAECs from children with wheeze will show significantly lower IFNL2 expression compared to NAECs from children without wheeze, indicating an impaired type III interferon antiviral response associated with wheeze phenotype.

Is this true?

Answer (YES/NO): YES